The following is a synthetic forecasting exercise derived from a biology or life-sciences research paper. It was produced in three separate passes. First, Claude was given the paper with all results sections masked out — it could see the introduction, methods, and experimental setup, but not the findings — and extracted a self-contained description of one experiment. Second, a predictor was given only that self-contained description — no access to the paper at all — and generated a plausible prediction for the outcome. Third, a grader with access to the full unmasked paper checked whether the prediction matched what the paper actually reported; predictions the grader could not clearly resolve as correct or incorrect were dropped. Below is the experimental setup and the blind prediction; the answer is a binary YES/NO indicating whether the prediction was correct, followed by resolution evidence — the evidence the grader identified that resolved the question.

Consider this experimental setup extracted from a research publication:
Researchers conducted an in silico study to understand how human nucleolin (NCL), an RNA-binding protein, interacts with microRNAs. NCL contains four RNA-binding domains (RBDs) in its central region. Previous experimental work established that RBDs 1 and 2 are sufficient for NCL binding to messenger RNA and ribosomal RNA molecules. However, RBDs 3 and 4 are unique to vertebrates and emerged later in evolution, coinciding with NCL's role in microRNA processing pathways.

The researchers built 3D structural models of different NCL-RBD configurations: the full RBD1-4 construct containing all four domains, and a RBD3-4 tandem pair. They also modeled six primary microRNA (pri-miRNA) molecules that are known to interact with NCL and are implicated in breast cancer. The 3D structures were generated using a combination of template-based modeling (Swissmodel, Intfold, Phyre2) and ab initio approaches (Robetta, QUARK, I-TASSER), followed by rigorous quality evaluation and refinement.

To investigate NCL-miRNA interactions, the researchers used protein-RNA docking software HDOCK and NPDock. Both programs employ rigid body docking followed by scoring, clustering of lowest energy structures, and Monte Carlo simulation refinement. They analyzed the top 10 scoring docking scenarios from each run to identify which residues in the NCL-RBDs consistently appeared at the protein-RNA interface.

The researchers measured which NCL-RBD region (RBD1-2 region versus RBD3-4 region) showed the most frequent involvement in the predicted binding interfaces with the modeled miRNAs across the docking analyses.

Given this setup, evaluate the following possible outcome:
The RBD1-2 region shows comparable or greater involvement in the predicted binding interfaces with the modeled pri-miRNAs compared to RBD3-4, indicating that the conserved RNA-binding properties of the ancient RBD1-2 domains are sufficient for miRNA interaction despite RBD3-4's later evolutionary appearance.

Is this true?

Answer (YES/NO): NO